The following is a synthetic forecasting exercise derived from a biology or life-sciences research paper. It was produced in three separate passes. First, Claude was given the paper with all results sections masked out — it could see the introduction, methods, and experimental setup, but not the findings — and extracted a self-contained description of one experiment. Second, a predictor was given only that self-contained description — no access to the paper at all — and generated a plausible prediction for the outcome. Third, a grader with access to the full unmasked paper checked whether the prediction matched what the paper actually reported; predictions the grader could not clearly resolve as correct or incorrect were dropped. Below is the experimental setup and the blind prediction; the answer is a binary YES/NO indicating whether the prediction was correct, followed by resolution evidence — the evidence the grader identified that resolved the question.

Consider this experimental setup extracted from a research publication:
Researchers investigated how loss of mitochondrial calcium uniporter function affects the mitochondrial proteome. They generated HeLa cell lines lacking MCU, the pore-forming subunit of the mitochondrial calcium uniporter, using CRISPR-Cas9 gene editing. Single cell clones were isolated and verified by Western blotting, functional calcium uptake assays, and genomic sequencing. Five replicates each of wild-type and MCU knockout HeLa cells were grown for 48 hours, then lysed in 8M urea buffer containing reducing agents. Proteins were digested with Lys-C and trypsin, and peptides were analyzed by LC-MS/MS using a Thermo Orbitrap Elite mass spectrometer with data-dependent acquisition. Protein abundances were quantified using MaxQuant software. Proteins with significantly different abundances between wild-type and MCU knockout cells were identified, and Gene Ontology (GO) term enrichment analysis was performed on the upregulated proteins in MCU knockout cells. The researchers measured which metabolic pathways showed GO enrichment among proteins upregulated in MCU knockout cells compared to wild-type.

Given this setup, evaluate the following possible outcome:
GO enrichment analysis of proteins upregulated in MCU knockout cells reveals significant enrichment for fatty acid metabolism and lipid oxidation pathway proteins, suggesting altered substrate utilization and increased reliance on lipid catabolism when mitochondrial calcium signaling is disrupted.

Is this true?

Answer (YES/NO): YES